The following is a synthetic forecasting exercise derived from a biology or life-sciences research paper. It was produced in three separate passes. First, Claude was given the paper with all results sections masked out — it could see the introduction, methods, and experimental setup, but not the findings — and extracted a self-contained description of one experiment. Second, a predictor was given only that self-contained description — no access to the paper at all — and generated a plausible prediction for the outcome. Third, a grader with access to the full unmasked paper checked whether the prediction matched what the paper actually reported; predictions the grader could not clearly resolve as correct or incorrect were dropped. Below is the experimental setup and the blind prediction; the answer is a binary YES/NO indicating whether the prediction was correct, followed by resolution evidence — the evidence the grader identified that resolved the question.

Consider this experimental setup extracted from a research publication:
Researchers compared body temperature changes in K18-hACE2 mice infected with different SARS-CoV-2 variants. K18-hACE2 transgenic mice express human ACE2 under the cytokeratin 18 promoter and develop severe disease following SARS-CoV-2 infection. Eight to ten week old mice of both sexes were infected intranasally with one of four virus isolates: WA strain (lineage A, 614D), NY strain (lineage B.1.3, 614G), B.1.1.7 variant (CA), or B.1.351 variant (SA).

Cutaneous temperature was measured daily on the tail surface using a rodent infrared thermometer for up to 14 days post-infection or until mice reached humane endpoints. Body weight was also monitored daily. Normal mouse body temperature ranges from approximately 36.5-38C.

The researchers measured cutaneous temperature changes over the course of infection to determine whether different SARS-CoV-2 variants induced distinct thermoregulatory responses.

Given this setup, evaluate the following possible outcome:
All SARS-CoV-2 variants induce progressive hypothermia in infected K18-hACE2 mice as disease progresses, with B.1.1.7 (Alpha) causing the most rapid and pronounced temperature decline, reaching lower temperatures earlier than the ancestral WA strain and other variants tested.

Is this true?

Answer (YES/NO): NO